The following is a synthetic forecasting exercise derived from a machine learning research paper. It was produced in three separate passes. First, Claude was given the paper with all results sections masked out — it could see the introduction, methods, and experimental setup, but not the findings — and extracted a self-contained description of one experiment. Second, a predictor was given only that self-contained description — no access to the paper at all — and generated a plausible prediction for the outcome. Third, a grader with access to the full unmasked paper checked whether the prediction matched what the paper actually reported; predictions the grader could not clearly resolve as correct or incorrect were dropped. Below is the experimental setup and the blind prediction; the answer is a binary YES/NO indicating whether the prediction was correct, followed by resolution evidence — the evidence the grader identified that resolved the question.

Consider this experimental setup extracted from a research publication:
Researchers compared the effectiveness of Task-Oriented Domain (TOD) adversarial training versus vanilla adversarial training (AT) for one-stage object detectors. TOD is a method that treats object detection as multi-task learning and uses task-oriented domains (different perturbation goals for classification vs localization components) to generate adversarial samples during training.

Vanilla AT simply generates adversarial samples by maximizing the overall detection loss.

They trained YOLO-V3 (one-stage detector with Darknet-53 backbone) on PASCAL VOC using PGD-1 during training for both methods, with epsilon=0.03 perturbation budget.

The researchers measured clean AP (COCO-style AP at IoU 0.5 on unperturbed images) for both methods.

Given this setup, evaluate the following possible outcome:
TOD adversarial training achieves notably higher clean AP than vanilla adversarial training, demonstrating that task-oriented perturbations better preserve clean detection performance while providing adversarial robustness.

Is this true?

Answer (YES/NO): NO